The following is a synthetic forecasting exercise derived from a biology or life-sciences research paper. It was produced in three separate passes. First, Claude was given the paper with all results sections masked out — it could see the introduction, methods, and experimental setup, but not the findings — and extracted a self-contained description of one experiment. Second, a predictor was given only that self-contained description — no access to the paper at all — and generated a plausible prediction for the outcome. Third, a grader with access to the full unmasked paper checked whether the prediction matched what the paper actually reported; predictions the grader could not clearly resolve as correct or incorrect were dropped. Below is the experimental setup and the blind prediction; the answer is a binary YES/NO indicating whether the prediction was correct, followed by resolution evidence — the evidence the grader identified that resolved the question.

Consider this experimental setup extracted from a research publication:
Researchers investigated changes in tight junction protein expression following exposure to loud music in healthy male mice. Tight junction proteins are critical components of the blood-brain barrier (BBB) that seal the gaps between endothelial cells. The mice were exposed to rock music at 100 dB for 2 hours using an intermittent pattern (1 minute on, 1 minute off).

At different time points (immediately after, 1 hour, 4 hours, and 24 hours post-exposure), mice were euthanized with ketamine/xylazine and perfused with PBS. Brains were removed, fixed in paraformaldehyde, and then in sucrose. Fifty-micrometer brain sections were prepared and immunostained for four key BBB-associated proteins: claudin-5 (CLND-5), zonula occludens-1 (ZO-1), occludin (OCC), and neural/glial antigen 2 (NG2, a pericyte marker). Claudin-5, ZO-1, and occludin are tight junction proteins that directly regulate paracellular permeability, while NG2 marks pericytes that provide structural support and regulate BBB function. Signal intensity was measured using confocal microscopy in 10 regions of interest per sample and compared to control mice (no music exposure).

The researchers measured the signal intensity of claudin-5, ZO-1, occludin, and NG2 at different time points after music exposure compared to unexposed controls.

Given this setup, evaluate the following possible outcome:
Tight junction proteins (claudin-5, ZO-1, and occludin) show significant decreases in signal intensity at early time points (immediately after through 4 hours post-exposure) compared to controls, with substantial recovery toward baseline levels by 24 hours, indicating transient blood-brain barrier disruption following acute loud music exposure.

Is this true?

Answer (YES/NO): NO